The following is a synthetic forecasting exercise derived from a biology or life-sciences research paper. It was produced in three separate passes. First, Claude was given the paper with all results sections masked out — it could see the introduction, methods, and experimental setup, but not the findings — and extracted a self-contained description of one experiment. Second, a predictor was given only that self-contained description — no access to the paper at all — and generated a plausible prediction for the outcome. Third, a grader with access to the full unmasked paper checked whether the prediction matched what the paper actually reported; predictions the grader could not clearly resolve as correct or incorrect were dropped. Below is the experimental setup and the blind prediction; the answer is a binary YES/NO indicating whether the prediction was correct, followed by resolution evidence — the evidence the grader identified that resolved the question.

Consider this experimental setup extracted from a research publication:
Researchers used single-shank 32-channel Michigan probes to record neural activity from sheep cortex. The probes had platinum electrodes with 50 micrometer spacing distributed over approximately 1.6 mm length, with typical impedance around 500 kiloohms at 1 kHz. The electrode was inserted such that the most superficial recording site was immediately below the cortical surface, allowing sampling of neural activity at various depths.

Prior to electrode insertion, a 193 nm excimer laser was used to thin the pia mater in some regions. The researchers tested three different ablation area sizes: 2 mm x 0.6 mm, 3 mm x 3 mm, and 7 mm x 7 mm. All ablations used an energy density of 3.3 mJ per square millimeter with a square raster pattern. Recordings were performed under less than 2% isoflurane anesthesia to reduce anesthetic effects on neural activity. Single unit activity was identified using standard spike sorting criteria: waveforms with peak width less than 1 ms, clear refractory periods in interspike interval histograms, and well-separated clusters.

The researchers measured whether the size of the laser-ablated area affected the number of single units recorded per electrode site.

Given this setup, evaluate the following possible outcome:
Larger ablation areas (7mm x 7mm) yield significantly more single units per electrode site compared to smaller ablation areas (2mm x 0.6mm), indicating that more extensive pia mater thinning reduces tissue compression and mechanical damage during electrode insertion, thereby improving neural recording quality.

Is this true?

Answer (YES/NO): NO